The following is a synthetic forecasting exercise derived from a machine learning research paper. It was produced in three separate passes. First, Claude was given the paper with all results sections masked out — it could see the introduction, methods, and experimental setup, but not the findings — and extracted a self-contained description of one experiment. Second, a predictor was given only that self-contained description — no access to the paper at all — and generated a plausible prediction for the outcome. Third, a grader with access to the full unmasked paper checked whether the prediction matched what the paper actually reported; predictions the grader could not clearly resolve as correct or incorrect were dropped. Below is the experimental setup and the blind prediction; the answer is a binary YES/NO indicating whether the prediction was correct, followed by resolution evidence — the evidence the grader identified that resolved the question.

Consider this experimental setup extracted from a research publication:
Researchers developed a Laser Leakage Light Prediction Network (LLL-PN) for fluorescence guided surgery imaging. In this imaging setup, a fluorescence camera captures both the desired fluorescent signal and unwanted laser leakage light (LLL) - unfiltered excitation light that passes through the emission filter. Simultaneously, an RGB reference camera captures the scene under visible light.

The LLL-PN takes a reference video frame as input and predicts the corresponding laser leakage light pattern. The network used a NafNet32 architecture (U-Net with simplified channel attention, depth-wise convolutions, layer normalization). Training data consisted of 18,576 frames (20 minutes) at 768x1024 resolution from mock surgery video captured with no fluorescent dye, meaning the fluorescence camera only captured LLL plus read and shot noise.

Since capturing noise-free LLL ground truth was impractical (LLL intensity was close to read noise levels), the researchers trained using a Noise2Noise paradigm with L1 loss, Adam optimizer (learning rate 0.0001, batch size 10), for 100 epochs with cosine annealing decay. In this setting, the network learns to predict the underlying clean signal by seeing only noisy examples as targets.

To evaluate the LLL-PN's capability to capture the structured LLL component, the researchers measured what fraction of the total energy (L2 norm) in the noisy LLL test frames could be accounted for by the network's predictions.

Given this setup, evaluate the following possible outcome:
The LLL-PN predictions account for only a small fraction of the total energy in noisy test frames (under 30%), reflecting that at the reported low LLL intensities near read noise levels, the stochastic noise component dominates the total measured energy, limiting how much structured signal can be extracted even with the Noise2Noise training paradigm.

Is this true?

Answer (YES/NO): NO